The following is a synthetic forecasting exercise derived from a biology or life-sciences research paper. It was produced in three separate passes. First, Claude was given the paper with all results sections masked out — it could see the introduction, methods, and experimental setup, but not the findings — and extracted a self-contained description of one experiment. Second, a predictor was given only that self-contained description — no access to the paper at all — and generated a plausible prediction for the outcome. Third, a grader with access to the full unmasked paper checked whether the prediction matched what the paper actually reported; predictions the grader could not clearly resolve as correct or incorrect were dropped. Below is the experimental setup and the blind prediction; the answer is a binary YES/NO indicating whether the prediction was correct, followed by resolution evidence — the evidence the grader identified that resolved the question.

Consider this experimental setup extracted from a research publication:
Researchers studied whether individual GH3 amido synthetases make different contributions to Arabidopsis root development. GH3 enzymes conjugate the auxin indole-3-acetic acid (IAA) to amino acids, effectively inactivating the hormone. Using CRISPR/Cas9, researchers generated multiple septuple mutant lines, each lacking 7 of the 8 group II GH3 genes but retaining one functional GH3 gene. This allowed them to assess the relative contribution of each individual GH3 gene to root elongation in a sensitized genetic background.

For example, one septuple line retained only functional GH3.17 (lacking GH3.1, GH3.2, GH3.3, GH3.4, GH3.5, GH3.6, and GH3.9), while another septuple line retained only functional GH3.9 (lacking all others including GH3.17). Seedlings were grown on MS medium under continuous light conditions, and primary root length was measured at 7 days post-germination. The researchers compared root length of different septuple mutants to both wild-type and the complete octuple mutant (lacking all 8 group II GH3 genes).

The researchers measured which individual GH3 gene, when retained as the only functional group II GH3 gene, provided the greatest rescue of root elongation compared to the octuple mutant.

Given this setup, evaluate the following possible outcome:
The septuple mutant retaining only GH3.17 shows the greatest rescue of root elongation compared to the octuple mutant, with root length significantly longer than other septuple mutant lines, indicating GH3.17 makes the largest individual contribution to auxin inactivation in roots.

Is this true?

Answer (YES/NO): YES